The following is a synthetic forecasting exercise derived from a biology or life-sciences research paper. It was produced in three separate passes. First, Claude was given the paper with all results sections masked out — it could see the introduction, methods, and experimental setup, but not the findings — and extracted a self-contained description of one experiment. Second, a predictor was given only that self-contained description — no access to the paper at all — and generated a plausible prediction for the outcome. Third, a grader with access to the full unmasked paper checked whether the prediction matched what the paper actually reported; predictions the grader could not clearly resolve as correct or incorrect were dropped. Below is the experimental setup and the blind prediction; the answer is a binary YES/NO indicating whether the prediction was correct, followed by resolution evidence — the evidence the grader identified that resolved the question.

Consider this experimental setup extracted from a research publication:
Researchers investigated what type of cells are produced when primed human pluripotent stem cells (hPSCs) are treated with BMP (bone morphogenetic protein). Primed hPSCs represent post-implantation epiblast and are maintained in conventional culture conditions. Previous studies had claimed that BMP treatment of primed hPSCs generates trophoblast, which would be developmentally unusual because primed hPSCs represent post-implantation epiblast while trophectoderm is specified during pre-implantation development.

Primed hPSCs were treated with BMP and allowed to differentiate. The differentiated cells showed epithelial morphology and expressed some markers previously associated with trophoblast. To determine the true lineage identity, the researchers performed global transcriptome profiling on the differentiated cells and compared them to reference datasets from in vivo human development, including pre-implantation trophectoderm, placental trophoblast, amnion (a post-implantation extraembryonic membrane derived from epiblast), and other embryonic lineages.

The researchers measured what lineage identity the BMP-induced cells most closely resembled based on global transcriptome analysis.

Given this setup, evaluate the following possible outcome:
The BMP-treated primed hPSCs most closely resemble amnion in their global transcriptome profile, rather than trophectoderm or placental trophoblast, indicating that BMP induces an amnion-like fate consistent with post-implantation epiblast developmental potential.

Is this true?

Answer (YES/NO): YES